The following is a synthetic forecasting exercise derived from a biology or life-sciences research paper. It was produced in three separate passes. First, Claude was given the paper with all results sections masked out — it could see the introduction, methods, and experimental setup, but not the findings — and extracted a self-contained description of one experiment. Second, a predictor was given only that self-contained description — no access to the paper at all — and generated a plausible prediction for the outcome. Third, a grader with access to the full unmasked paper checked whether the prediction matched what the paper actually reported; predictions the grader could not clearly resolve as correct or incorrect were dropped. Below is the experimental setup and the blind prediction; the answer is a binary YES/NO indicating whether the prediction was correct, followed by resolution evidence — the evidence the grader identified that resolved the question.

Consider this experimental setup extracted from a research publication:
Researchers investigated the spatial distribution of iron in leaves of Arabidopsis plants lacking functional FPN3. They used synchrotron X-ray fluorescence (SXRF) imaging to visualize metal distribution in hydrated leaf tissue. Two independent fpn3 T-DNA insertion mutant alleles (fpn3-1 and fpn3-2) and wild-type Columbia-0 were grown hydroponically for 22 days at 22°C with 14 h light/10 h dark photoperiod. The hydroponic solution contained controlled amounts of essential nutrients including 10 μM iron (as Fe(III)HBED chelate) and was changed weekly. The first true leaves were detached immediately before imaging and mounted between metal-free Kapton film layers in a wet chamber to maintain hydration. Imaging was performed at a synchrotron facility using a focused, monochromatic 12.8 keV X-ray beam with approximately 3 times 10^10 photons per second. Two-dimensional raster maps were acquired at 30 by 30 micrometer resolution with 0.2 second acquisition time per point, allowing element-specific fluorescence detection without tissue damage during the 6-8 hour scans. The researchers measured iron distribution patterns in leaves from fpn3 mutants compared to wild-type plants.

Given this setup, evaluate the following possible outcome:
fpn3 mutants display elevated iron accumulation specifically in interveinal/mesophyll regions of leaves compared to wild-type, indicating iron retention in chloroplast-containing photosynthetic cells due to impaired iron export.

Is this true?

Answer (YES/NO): NO